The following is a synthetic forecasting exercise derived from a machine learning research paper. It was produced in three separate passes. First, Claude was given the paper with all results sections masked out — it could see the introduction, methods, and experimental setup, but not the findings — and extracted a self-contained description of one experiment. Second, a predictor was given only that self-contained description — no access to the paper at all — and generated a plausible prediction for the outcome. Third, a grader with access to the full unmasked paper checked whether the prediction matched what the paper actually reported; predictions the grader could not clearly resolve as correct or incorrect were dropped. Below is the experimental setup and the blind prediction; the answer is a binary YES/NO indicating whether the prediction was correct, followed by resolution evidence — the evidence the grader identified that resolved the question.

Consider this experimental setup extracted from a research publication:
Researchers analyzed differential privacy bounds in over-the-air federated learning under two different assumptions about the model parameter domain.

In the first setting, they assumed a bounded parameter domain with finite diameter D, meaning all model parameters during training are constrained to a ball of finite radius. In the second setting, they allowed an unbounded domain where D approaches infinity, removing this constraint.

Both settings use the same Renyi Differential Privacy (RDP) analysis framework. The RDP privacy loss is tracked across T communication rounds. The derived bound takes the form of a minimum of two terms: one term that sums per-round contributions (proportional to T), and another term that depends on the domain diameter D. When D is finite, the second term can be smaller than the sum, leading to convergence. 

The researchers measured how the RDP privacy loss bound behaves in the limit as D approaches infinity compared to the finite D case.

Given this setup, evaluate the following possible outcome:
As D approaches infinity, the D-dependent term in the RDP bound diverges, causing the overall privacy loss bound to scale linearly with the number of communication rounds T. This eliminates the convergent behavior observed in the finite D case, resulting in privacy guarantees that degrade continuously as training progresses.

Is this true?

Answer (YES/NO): YES